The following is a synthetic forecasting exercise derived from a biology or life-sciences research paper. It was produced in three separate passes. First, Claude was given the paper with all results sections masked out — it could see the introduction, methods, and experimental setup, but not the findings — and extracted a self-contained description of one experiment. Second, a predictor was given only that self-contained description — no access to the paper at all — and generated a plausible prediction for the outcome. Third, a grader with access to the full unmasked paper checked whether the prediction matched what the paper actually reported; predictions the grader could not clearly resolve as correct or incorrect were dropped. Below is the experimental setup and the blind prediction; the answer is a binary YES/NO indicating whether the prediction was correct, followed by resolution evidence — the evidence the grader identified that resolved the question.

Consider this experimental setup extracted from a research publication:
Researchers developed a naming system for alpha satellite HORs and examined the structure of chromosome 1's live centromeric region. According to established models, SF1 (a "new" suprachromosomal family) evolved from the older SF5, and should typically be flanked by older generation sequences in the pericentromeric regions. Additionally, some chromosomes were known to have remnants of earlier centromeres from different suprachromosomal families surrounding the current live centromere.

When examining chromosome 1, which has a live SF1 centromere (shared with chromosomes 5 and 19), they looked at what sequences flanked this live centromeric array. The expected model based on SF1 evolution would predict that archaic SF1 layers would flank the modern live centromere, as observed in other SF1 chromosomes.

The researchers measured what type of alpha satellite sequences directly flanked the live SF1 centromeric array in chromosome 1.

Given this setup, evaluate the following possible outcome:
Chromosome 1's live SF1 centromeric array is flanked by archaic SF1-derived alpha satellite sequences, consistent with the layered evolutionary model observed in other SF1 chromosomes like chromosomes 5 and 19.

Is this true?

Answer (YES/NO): NO